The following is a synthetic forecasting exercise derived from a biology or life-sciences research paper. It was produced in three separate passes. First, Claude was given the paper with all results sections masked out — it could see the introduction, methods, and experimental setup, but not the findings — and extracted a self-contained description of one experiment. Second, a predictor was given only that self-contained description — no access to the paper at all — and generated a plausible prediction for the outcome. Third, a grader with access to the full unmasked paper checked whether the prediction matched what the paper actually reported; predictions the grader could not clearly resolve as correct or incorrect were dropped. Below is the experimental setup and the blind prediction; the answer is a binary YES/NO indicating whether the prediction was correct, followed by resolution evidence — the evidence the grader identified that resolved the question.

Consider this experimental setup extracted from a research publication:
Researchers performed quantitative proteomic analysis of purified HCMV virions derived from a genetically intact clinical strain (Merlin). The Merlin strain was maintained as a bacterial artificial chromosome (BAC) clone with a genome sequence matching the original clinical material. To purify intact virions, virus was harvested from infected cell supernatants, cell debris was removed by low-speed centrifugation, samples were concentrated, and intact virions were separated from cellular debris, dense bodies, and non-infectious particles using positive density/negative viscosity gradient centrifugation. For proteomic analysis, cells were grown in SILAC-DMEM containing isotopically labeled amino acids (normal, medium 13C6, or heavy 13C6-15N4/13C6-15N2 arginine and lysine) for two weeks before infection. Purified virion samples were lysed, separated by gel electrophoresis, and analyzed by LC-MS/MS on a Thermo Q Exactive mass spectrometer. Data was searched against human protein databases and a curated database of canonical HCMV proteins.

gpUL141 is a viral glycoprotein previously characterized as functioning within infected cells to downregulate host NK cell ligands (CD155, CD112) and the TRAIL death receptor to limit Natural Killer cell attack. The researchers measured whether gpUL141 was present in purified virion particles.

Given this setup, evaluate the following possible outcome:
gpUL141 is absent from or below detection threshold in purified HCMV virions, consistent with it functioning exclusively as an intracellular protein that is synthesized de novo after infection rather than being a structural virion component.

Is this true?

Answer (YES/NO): NO